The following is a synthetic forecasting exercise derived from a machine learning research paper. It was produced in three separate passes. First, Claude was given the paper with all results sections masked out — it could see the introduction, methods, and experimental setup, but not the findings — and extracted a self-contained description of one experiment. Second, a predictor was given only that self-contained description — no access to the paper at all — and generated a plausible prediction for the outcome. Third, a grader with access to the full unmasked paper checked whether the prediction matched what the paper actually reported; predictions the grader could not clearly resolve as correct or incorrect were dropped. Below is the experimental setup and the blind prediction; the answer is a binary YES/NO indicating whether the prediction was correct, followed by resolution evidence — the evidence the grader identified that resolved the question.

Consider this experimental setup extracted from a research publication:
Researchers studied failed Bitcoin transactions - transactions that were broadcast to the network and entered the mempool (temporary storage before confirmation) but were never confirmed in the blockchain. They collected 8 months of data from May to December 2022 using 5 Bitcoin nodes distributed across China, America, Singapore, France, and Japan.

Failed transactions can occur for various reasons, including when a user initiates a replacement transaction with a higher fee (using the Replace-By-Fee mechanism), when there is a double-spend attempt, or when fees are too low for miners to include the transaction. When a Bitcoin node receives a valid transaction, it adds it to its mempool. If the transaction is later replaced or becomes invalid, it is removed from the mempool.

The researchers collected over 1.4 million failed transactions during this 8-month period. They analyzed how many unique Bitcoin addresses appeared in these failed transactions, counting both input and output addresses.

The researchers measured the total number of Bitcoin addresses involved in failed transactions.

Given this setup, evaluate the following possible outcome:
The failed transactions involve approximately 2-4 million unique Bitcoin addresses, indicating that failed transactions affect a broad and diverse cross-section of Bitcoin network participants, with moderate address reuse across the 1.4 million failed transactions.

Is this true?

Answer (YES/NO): NO